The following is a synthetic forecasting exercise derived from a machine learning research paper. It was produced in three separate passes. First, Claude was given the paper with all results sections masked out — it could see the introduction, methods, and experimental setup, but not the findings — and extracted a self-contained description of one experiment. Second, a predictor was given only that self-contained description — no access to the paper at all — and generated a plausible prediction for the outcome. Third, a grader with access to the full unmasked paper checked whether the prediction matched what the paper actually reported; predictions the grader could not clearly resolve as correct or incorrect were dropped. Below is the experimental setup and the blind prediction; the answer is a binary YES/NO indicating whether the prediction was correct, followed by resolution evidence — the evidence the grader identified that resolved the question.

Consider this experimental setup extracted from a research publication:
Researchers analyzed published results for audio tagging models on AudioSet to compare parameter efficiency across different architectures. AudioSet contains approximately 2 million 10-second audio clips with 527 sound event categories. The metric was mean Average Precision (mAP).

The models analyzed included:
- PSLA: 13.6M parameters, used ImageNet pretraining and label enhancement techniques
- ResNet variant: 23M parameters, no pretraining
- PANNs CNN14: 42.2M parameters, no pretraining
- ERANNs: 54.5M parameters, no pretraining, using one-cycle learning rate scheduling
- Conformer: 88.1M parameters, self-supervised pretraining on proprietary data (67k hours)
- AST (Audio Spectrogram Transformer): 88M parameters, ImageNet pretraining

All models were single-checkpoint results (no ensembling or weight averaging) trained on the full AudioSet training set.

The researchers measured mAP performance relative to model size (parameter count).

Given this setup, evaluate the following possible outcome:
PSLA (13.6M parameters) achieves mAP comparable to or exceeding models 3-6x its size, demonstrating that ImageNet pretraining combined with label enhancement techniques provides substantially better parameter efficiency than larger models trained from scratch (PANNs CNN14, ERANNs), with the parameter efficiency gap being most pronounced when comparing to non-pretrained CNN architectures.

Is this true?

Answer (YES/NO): NO